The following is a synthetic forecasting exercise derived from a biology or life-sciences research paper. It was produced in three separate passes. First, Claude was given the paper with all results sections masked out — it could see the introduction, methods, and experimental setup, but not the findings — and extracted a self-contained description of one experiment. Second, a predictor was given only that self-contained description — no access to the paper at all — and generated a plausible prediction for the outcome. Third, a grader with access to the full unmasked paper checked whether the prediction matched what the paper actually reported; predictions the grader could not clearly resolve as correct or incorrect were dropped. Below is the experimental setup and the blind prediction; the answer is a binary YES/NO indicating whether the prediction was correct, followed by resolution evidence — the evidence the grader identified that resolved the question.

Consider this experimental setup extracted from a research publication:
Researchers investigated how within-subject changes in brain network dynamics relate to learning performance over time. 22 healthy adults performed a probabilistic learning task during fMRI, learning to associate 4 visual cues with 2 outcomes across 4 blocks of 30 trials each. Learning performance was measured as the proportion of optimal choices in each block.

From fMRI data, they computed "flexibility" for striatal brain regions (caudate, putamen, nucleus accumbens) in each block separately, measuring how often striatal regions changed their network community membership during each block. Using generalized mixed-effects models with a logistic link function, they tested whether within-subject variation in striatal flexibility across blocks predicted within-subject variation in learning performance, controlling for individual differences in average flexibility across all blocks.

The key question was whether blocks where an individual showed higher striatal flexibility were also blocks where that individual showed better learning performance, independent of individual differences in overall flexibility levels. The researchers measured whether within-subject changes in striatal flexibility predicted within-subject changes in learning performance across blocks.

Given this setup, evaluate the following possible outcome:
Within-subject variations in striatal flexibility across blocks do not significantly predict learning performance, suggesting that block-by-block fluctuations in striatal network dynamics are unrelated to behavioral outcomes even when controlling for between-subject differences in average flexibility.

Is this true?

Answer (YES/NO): NO